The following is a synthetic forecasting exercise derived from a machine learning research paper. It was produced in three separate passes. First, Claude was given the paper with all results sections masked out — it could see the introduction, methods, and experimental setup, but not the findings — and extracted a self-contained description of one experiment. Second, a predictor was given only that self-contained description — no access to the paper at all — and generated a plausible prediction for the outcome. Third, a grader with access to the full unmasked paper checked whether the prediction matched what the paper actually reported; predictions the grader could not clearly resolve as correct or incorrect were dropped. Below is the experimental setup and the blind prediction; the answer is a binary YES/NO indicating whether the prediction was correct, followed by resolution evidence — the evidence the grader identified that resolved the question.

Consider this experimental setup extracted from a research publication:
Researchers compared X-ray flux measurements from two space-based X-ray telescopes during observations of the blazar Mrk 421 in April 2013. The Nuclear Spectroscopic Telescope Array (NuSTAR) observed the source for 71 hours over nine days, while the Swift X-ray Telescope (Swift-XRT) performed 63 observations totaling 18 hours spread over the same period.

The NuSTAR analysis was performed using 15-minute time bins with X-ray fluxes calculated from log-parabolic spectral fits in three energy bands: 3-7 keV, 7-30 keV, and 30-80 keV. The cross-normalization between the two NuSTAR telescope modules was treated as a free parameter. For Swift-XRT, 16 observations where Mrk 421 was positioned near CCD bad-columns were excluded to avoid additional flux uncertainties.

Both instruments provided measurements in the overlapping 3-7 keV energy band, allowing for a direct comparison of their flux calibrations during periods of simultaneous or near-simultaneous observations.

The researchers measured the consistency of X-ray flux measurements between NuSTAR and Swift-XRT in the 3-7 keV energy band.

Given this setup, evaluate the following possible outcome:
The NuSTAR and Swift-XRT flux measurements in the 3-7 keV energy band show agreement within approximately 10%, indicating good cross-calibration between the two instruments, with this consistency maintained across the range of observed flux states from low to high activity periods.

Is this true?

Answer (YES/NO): NO